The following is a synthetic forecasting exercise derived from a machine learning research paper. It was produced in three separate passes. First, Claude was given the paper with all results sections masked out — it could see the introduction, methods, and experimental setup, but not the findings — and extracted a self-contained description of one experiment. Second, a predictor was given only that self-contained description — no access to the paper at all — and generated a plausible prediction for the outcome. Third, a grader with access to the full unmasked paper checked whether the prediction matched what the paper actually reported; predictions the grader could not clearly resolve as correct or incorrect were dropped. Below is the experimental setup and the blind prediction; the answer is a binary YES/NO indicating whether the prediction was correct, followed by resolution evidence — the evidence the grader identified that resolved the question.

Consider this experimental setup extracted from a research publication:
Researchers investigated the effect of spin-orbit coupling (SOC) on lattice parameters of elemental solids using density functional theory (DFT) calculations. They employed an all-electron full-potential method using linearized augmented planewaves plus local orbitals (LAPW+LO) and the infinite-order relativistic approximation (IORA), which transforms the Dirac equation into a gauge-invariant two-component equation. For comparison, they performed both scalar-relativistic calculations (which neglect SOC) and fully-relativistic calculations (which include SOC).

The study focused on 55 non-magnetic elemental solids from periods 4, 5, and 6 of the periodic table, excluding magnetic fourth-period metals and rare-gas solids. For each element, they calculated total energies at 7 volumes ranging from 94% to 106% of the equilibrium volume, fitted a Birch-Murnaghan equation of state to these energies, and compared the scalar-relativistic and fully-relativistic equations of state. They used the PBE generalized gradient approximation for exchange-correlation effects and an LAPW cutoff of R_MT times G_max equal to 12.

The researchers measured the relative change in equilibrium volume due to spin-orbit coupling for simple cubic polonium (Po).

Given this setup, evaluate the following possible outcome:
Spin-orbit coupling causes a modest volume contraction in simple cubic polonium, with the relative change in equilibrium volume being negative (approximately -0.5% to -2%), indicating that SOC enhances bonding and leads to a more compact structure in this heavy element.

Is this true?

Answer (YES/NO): NO